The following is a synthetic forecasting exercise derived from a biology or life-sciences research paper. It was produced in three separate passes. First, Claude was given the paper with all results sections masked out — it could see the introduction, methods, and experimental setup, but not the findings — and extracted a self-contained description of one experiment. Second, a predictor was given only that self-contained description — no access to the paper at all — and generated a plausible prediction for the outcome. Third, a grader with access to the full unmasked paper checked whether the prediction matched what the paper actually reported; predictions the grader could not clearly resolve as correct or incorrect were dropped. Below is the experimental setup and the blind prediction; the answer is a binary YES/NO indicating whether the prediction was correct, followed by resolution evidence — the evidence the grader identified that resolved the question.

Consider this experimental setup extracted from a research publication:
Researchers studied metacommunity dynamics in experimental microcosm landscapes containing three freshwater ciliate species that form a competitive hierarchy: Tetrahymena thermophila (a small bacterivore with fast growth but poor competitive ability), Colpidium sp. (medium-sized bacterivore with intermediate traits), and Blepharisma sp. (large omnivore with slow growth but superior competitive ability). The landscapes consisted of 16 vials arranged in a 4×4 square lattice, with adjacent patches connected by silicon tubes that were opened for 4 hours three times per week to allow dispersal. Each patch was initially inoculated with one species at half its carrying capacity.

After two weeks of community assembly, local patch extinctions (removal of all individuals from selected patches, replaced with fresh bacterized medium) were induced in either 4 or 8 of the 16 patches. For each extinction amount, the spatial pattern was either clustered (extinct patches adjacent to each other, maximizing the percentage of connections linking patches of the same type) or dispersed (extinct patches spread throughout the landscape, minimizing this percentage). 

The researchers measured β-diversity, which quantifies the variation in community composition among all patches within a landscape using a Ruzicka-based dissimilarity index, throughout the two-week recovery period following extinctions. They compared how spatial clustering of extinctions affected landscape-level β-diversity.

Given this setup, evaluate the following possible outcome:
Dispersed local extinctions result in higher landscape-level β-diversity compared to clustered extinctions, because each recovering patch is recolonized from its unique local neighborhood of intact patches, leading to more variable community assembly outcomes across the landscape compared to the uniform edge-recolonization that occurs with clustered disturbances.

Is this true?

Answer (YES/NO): NO